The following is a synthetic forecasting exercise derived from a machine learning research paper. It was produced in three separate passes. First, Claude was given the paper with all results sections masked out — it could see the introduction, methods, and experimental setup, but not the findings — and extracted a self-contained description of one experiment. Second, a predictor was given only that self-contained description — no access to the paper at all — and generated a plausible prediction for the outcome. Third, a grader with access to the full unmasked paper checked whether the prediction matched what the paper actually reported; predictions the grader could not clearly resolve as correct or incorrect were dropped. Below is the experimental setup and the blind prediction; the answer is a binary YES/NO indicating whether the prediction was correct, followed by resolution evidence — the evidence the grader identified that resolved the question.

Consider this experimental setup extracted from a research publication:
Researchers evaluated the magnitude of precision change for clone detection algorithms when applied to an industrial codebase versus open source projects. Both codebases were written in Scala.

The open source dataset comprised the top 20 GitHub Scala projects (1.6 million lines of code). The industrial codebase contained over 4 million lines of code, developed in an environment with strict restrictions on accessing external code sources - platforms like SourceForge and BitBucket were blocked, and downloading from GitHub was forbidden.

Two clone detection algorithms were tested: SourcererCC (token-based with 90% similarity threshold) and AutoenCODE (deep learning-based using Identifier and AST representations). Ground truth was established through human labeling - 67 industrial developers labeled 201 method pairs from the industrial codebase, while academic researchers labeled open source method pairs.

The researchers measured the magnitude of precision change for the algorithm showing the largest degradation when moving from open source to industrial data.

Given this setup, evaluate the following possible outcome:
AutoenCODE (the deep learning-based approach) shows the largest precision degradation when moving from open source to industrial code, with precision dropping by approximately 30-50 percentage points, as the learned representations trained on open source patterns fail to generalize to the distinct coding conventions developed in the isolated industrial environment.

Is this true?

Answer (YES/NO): YES